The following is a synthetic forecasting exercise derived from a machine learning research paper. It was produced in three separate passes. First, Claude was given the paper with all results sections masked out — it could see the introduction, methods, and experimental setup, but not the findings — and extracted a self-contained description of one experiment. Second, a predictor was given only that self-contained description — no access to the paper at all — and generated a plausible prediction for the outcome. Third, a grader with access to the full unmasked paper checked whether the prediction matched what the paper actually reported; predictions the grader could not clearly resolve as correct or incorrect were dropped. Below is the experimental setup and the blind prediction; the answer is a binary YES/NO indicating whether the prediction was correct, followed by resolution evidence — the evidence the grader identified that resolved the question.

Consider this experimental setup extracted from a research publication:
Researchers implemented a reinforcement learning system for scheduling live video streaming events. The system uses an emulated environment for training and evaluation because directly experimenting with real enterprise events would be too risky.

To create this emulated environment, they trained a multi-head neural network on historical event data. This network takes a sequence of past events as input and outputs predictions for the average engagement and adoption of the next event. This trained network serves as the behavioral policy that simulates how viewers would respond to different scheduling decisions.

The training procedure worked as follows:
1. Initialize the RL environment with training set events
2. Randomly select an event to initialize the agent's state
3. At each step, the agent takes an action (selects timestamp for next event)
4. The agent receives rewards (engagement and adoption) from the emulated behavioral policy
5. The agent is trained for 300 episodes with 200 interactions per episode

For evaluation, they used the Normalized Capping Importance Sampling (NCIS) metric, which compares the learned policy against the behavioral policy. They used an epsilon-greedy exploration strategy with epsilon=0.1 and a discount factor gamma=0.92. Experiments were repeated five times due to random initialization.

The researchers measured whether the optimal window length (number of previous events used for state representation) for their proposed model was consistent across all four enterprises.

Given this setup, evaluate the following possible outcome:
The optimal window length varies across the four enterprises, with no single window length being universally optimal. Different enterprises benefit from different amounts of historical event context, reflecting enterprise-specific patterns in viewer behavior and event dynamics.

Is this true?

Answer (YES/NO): YES